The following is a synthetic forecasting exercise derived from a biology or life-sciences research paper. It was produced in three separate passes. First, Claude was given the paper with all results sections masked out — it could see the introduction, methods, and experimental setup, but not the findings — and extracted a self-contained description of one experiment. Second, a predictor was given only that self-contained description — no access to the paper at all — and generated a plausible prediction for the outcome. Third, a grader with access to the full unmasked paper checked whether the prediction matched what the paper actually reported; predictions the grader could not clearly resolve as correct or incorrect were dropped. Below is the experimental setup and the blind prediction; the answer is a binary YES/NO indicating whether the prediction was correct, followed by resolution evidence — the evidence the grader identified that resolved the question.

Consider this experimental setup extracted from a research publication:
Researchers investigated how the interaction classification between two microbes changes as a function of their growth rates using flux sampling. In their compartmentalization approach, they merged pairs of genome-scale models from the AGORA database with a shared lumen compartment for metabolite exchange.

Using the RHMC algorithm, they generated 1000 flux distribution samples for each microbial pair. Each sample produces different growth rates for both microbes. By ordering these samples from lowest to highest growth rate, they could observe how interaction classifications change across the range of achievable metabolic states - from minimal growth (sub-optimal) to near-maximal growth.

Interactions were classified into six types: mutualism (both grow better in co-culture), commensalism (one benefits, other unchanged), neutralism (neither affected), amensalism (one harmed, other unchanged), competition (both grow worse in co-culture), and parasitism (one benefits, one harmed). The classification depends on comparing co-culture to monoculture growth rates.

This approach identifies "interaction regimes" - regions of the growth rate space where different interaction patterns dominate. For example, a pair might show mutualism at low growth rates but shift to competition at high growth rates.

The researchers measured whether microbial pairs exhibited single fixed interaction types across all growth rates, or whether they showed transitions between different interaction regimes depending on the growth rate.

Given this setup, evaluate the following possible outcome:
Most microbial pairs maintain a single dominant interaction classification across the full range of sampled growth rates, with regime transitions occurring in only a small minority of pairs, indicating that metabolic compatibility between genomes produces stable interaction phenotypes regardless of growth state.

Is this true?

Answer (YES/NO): NO